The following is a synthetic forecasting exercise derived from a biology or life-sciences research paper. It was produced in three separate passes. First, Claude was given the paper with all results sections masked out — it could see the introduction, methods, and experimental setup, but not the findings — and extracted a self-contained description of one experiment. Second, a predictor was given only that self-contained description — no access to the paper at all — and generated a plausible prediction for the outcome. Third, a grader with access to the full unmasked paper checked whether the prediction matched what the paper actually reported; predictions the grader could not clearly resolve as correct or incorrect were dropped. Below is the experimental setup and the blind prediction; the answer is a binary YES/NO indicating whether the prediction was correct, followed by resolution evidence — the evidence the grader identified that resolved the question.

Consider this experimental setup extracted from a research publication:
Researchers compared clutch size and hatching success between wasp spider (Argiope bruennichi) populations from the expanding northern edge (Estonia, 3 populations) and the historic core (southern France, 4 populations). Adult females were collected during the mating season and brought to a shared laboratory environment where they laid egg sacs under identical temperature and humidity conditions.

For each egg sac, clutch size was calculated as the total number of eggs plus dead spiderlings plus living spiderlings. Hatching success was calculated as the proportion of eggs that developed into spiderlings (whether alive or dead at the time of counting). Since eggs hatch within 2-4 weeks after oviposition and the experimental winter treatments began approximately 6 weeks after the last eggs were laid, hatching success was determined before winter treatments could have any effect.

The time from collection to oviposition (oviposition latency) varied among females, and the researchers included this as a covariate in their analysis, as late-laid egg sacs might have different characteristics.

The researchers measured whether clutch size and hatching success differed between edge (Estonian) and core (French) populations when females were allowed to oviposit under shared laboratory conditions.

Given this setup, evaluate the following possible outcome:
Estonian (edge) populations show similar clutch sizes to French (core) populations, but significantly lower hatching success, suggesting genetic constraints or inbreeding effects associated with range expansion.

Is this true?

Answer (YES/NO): NO